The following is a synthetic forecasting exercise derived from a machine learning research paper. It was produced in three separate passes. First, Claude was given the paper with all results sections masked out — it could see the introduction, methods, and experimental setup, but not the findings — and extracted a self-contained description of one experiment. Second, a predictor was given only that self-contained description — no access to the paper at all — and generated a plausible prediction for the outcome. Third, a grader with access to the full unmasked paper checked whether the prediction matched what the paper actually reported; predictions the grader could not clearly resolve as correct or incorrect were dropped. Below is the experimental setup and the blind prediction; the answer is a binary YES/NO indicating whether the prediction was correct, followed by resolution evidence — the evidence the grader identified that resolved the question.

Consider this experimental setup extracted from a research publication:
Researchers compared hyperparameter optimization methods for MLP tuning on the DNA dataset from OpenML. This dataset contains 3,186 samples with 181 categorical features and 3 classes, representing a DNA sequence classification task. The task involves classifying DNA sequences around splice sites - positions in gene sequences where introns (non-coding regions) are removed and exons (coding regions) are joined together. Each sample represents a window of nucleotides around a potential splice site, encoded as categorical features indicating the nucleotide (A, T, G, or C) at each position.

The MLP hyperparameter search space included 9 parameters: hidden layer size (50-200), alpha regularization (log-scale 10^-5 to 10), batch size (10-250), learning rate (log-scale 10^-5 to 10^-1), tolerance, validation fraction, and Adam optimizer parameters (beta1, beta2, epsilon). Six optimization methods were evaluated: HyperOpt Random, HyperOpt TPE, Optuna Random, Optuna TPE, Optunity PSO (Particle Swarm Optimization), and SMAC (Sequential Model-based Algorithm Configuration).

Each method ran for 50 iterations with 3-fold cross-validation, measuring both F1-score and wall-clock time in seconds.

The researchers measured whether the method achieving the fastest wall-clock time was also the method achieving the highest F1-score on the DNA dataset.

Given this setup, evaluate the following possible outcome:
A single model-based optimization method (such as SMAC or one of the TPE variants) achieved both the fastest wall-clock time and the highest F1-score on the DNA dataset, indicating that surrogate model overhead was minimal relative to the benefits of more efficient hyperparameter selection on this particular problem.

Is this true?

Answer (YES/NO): NO